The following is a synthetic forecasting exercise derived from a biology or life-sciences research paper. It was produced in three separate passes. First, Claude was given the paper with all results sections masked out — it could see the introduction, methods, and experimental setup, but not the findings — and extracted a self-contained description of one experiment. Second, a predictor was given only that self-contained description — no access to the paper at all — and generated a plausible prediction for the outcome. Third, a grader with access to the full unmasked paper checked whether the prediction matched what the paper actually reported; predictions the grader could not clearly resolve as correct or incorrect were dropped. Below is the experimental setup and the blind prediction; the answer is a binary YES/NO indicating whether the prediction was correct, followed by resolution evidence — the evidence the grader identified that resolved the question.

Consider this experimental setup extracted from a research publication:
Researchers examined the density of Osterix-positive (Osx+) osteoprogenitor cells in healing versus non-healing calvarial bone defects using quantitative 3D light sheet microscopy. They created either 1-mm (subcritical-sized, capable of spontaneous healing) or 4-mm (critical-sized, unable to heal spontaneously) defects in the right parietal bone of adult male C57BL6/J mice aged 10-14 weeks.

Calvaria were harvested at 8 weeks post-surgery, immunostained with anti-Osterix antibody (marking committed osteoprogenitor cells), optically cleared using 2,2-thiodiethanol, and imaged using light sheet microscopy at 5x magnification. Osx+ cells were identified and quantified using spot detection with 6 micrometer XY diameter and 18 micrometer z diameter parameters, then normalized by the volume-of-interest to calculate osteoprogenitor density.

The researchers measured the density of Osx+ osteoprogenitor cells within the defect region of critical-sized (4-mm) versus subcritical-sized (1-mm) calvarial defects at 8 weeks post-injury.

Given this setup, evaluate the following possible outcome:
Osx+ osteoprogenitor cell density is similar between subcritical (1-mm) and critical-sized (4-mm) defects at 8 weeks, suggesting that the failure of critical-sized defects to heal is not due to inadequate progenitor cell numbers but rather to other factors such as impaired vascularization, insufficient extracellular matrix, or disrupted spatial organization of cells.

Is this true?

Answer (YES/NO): NO